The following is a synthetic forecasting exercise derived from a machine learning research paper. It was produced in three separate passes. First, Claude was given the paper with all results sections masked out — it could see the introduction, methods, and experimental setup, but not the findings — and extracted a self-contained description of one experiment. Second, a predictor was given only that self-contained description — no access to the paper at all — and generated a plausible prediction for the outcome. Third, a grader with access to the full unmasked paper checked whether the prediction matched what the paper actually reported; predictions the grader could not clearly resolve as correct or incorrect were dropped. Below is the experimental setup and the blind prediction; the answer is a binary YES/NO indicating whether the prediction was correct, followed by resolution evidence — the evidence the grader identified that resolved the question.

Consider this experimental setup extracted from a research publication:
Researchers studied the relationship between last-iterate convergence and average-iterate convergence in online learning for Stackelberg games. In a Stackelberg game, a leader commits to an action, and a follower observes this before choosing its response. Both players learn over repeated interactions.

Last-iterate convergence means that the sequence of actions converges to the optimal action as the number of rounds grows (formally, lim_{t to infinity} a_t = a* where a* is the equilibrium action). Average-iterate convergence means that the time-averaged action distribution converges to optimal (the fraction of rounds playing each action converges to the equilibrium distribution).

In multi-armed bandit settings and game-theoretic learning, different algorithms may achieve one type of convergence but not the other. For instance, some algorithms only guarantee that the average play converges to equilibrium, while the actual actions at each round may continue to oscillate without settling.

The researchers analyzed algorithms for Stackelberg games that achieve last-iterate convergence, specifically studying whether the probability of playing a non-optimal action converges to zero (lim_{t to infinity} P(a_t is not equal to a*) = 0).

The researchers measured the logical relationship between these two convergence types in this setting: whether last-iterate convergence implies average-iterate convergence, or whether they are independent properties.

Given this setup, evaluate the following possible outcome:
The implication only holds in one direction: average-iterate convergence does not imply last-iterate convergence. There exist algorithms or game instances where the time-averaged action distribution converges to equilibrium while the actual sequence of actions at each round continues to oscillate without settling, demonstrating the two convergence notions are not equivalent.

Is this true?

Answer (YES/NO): YES